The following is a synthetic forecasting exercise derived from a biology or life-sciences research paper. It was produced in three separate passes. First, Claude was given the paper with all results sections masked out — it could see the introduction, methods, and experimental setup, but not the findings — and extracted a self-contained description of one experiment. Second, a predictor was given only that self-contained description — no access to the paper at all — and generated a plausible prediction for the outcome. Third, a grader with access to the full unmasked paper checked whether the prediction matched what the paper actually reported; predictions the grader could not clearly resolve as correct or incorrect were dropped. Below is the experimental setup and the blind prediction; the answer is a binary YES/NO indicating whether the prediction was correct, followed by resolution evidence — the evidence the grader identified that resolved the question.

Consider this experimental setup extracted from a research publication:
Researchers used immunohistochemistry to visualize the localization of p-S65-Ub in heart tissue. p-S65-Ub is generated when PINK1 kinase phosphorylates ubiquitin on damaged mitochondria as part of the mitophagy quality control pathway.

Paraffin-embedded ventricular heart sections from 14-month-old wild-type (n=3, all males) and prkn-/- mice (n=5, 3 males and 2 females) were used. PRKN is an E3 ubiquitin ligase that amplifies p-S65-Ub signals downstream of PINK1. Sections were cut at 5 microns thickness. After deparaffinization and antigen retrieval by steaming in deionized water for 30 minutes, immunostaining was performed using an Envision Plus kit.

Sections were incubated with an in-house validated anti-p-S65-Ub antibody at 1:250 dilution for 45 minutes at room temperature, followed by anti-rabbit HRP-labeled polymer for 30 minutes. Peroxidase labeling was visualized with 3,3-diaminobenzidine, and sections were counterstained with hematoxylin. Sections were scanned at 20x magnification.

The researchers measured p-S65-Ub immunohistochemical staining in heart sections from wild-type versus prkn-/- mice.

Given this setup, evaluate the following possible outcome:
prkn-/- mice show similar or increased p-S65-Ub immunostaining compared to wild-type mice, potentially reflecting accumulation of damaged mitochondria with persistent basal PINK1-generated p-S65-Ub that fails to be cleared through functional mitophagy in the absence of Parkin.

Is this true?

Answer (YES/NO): YES